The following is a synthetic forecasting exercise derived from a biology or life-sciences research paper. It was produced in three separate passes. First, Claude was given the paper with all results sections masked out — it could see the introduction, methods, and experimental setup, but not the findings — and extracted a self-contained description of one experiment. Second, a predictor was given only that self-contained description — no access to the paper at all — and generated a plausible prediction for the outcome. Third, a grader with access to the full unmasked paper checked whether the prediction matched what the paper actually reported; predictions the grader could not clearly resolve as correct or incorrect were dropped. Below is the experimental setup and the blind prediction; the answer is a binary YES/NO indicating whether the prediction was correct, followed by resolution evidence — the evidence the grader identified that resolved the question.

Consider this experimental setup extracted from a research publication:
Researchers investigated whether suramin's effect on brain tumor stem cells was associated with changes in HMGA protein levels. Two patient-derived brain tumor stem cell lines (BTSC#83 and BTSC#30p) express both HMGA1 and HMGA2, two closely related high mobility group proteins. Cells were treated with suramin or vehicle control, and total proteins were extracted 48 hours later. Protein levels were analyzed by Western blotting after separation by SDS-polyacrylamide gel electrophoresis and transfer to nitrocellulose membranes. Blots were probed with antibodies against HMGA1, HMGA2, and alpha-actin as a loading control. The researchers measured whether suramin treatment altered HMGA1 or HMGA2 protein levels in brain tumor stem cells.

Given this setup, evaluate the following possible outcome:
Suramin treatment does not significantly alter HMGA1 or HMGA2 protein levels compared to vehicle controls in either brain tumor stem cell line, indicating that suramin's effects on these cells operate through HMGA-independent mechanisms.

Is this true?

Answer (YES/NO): NO